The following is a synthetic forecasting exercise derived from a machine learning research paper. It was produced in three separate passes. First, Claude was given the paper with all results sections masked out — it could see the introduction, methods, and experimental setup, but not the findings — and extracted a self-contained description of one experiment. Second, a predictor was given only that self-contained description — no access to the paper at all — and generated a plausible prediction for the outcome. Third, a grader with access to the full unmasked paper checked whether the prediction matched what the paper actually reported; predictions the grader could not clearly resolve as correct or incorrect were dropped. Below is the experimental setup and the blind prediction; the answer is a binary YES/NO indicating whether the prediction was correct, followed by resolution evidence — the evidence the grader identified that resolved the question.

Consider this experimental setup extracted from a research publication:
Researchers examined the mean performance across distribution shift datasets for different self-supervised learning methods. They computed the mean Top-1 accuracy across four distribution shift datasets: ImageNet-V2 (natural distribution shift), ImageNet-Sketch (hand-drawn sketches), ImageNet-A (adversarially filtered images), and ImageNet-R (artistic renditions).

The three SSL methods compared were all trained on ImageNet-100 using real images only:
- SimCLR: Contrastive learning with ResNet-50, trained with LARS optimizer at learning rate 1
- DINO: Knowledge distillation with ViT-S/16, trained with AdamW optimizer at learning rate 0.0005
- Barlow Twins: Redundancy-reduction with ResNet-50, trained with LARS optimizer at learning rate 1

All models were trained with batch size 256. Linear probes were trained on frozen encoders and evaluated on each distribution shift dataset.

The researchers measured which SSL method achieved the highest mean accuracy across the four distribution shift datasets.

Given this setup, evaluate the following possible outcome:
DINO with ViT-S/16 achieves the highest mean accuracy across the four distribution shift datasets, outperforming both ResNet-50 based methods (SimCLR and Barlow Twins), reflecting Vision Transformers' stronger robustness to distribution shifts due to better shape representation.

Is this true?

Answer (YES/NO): NO